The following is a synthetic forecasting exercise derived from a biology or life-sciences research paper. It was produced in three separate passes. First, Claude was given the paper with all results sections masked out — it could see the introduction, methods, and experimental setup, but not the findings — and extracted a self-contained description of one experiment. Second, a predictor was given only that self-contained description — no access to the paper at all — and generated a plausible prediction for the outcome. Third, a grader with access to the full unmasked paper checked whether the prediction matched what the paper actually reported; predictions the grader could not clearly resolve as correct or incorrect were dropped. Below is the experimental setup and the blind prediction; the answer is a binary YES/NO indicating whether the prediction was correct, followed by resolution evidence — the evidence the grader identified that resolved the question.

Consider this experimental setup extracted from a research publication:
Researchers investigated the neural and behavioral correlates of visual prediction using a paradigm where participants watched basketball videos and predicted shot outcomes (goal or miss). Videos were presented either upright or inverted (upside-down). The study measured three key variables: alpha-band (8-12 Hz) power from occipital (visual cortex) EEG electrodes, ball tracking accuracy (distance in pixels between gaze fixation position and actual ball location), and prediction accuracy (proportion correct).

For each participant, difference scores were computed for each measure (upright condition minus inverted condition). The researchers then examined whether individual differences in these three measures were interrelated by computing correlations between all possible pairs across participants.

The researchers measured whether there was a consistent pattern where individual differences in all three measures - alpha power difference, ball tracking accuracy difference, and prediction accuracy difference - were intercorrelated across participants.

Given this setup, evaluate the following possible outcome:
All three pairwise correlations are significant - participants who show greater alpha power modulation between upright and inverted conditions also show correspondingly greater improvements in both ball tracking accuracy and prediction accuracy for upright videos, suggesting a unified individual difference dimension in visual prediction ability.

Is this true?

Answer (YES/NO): YES